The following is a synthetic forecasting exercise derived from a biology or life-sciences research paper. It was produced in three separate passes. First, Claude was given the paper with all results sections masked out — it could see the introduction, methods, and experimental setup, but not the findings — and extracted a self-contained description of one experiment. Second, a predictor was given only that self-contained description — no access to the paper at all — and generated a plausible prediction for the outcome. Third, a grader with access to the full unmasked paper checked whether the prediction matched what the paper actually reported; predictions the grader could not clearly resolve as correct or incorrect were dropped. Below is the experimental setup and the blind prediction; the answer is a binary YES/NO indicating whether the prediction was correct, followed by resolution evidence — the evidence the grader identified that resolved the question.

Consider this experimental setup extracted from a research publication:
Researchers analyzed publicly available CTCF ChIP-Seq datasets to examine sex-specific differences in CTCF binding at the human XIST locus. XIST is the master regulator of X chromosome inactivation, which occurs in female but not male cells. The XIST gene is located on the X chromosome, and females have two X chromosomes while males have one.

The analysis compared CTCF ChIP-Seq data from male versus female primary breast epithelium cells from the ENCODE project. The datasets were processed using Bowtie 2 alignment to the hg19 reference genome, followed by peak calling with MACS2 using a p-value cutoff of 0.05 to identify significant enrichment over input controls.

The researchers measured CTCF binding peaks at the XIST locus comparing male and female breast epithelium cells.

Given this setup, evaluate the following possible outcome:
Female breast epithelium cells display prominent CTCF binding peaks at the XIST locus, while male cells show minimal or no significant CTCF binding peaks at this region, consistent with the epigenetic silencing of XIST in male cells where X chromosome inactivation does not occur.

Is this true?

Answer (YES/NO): YES